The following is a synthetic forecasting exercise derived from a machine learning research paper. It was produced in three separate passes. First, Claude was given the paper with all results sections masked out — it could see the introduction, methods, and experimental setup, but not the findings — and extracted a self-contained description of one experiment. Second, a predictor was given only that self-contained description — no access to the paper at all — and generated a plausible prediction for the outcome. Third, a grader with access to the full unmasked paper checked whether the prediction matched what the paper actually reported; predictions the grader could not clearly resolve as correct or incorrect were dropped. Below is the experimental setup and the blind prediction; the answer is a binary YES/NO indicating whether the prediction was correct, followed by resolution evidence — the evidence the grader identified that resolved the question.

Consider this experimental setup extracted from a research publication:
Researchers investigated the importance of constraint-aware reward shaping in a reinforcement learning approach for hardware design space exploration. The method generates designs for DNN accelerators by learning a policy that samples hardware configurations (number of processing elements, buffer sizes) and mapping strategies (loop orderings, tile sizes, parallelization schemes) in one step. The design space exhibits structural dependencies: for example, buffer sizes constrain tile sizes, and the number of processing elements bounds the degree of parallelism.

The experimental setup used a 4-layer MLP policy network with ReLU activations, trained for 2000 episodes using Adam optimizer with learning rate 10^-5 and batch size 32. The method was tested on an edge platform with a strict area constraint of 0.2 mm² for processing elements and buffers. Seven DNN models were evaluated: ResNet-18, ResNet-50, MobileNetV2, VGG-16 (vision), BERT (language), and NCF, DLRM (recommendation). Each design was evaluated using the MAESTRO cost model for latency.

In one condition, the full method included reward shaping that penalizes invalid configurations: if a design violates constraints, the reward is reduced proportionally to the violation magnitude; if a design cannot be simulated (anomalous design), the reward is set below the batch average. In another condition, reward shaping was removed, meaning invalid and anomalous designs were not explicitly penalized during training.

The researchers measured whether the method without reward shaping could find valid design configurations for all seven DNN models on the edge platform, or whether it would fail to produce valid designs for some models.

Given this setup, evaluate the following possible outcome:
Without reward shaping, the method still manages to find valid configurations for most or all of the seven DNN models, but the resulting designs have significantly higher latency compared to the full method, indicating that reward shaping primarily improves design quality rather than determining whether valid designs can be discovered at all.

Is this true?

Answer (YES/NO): NO